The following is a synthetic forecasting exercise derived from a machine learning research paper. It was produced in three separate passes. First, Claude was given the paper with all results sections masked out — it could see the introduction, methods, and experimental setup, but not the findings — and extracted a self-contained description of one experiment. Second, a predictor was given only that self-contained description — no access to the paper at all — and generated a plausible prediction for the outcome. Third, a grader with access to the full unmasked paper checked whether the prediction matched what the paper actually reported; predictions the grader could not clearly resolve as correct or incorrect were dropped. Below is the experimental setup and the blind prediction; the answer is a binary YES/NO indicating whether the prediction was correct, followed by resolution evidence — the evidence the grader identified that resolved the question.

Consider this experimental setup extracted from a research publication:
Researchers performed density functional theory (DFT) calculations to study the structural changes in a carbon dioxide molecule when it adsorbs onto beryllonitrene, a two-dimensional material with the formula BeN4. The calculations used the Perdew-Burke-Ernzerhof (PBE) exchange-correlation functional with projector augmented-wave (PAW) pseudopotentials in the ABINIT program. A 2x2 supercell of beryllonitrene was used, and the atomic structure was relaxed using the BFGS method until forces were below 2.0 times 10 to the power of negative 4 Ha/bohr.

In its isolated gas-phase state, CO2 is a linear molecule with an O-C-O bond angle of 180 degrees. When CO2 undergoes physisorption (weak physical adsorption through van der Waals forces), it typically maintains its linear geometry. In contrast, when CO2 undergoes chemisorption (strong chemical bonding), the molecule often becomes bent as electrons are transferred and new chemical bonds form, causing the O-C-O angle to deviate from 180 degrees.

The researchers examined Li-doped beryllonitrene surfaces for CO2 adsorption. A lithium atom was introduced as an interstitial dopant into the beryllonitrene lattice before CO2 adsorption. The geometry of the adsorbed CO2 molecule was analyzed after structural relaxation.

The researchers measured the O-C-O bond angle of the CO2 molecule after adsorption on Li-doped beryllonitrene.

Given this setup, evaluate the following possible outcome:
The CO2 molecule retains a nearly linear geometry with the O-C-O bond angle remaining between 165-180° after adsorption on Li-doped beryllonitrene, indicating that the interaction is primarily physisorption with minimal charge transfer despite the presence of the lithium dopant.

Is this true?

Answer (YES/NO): NO